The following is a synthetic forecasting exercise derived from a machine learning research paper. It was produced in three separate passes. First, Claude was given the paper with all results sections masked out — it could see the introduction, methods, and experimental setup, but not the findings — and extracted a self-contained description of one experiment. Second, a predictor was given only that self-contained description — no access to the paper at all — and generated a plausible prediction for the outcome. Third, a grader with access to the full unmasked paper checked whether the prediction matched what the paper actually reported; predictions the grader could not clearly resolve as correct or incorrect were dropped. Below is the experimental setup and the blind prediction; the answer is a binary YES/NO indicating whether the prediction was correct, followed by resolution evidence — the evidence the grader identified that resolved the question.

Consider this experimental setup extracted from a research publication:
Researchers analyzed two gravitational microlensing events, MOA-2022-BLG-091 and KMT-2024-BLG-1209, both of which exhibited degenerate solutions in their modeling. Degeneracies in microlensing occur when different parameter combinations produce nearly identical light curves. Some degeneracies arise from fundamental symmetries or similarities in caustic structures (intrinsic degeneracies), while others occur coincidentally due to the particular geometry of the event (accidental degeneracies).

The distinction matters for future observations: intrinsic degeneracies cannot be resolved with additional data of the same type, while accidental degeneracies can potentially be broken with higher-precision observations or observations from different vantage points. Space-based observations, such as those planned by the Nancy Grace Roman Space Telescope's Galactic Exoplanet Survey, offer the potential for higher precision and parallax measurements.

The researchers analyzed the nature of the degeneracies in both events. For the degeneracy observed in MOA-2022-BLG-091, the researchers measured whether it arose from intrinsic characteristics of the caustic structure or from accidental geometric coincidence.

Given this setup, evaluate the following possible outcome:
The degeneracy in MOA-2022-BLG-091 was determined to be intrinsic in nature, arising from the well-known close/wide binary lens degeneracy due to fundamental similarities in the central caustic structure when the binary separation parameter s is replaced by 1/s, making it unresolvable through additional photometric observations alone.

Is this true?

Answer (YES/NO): NO